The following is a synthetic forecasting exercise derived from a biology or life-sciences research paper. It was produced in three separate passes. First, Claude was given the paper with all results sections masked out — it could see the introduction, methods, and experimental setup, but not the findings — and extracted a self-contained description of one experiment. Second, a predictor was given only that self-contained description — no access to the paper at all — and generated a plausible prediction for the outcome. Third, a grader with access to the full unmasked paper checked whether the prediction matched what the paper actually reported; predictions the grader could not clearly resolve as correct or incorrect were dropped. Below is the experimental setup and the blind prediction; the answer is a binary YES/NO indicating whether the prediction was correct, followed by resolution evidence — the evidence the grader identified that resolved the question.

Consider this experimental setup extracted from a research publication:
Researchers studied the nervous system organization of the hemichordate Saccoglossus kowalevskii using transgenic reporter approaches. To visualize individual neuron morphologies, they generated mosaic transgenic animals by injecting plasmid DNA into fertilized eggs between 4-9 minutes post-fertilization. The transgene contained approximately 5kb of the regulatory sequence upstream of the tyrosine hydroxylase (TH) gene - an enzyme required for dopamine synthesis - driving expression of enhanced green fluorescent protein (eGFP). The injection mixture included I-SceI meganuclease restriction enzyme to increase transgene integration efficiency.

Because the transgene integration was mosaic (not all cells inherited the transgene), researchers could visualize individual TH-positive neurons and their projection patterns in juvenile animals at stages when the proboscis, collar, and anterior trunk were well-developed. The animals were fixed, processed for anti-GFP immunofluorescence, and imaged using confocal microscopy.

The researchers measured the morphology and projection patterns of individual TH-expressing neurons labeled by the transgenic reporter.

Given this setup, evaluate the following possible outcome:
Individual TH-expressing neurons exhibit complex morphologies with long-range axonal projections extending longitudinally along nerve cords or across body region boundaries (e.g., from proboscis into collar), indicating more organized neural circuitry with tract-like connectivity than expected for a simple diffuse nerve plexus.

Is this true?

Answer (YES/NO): YES